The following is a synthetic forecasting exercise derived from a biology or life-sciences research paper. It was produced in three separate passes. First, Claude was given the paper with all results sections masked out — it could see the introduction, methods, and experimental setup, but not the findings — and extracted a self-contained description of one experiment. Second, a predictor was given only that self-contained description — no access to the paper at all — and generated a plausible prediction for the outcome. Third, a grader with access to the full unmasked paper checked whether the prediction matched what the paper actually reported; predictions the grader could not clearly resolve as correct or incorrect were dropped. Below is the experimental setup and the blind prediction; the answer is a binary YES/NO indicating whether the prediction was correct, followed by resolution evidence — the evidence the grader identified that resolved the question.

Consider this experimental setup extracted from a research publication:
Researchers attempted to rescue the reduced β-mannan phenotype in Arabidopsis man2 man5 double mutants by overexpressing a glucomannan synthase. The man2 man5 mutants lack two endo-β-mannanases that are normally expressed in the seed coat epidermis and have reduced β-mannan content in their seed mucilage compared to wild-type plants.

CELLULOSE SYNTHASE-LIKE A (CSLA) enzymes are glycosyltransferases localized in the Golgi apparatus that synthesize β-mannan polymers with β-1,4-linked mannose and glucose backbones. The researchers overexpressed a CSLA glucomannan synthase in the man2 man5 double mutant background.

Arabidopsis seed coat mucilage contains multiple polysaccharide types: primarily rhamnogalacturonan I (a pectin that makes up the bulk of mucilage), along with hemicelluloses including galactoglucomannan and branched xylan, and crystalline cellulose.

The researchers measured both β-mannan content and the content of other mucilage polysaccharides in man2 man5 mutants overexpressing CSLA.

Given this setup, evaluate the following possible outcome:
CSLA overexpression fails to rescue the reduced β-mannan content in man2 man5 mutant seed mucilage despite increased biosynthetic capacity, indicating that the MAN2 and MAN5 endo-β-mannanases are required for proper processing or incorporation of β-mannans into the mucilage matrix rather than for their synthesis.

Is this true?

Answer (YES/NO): NO